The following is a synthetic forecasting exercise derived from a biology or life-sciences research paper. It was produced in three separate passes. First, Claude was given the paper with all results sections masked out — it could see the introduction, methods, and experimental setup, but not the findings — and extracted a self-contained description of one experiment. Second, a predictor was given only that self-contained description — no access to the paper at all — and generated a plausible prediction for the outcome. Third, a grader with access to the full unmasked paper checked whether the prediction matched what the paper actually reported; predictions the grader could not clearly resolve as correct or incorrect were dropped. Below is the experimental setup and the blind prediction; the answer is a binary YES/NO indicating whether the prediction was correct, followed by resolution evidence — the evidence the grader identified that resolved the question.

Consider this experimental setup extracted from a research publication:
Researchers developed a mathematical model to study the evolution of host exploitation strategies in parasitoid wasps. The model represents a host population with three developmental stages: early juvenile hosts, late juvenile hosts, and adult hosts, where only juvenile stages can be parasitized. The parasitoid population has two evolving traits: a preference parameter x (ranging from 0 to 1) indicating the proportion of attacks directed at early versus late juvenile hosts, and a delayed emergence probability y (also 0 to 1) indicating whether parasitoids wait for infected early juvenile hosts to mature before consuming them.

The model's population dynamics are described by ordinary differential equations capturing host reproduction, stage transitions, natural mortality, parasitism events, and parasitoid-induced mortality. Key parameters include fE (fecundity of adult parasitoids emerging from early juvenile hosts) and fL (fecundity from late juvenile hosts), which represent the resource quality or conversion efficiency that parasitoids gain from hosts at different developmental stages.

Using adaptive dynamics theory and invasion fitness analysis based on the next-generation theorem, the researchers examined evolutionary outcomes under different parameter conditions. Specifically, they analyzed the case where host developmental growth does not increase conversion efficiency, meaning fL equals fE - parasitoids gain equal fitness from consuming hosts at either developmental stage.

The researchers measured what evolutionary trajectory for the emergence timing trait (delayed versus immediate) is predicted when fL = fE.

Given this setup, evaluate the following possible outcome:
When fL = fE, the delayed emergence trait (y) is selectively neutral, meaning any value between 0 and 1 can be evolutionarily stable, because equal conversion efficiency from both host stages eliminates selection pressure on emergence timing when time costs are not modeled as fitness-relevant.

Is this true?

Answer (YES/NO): NO